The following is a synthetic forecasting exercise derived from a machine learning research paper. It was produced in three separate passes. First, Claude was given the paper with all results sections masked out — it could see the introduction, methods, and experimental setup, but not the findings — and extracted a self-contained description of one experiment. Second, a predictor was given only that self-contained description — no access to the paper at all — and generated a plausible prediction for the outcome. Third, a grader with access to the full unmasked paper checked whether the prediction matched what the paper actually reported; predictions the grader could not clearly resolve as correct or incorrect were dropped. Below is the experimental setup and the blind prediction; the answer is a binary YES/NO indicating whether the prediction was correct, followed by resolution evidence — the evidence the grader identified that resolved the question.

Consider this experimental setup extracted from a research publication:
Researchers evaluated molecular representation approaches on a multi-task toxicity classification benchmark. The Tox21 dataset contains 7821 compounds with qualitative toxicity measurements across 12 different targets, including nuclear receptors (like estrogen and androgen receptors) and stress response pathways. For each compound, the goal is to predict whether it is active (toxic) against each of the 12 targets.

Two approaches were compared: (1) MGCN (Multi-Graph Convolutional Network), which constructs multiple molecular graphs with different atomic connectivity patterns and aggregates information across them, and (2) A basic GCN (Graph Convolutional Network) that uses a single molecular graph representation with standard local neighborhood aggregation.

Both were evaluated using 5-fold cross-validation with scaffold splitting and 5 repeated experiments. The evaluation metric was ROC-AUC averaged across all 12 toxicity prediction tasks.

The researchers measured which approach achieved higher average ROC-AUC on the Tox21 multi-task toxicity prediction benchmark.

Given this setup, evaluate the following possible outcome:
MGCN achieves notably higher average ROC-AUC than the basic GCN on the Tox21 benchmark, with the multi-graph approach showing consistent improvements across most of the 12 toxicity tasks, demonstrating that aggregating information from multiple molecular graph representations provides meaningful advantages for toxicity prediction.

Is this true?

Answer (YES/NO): NO